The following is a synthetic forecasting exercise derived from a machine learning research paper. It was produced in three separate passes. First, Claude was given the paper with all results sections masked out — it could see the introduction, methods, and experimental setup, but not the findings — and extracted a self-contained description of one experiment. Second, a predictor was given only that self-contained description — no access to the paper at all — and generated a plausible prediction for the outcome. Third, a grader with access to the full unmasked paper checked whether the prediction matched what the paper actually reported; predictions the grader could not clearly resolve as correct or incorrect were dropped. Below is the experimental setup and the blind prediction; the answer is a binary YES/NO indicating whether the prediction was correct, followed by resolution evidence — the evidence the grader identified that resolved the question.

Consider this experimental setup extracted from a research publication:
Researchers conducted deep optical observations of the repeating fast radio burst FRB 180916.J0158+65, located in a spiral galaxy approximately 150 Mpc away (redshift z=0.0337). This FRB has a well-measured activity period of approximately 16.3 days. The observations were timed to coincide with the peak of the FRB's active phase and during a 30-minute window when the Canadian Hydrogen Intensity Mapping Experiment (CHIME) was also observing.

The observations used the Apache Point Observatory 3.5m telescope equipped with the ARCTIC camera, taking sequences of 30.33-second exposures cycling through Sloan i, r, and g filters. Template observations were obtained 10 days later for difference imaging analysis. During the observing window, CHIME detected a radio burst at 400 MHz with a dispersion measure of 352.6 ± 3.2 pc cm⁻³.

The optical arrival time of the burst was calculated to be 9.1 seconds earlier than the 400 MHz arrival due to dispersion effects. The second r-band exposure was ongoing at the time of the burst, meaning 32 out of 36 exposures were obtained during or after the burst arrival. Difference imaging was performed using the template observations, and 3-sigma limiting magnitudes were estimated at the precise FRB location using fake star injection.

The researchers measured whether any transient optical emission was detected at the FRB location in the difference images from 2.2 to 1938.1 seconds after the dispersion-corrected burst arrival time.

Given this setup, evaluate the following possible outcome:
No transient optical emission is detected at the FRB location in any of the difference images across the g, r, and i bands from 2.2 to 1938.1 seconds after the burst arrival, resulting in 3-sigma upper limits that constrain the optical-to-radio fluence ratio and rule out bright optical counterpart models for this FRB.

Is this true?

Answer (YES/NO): YES